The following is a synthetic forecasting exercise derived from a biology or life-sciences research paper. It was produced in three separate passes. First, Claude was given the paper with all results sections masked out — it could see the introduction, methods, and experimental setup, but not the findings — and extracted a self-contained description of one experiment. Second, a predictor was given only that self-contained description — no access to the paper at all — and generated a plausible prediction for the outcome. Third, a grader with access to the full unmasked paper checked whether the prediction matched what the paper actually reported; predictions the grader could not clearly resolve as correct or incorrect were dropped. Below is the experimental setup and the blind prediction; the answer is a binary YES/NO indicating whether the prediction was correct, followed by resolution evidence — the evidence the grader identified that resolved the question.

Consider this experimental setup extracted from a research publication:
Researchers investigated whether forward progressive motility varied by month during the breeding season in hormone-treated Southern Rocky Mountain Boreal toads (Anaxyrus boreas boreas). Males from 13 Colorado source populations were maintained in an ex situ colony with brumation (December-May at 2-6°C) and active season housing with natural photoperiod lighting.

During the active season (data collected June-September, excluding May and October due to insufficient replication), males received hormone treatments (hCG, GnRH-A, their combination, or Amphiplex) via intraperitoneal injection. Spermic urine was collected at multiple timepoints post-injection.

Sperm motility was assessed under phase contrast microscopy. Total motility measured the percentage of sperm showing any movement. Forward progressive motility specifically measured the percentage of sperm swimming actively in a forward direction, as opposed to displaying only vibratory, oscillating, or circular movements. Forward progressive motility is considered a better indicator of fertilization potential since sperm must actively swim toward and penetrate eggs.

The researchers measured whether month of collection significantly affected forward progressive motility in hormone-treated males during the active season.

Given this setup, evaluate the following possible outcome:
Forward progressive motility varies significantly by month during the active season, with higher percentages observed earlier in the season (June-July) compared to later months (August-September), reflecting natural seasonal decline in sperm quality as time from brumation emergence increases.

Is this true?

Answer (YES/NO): NO